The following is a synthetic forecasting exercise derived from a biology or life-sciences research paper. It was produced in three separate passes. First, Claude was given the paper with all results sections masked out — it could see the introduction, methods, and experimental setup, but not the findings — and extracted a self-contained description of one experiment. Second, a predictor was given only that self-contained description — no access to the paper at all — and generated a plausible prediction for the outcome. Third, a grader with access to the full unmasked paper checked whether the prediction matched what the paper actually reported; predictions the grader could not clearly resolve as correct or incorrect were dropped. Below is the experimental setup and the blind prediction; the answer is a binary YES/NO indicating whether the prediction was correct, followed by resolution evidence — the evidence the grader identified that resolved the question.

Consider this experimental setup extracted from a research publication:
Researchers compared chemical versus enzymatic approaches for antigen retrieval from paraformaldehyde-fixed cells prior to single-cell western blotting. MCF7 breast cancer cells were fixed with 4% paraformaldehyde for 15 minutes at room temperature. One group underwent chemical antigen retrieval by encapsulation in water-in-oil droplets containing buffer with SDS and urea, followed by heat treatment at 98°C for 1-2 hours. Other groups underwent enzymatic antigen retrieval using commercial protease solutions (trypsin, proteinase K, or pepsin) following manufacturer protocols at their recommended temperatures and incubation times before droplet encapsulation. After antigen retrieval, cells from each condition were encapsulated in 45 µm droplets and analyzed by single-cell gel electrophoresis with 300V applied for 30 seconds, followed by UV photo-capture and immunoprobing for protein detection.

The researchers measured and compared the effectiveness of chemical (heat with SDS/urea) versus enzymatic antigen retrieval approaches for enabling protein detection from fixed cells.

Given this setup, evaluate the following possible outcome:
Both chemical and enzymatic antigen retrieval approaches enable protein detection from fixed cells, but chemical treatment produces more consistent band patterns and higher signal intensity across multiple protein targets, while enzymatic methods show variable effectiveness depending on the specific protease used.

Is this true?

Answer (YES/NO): YES